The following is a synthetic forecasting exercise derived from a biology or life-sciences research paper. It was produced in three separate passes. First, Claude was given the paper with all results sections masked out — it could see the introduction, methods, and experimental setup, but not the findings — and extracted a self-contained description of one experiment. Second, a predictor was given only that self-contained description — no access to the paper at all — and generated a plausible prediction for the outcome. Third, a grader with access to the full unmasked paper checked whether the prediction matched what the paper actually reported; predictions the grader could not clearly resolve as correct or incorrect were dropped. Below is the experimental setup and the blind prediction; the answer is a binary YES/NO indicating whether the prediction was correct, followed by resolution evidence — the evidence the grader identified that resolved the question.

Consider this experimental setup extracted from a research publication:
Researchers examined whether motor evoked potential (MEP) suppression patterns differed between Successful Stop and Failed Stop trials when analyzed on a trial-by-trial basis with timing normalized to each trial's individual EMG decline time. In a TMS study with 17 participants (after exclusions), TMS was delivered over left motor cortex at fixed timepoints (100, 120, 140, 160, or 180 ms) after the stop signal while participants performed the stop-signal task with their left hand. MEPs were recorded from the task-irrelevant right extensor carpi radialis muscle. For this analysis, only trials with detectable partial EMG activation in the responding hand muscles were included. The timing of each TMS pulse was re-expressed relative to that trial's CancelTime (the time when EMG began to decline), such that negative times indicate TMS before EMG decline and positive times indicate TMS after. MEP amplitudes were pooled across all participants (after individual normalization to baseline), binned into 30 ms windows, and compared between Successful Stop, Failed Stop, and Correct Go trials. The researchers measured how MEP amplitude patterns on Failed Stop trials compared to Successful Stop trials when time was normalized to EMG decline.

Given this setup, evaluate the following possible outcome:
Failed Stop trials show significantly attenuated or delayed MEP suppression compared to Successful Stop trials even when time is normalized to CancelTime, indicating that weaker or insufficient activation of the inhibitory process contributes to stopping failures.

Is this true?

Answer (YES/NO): YES